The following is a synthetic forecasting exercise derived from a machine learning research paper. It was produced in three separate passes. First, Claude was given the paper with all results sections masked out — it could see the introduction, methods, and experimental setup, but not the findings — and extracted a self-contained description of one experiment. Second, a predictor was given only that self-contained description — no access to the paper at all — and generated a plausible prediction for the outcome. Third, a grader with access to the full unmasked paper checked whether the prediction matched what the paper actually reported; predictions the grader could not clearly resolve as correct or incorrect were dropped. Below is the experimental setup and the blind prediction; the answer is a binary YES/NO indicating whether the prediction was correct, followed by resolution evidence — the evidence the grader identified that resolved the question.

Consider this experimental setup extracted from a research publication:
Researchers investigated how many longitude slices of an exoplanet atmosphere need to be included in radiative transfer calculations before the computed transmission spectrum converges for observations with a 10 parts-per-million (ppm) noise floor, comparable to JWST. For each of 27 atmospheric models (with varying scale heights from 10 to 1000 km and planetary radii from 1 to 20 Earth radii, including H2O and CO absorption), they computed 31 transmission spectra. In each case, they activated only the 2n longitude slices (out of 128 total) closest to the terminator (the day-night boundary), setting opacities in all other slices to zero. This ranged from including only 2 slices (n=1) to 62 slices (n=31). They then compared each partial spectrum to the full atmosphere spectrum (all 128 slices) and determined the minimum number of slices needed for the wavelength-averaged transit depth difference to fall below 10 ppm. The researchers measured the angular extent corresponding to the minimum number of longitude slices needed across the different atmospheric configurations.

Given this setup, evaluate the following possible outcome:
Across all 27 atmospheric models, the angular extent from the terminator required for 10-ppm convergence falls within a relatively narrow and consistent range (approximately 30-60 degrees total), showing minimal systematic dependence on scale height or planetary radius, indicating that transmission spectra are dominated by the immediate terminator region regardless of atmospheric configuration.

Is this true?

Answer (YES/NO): NO